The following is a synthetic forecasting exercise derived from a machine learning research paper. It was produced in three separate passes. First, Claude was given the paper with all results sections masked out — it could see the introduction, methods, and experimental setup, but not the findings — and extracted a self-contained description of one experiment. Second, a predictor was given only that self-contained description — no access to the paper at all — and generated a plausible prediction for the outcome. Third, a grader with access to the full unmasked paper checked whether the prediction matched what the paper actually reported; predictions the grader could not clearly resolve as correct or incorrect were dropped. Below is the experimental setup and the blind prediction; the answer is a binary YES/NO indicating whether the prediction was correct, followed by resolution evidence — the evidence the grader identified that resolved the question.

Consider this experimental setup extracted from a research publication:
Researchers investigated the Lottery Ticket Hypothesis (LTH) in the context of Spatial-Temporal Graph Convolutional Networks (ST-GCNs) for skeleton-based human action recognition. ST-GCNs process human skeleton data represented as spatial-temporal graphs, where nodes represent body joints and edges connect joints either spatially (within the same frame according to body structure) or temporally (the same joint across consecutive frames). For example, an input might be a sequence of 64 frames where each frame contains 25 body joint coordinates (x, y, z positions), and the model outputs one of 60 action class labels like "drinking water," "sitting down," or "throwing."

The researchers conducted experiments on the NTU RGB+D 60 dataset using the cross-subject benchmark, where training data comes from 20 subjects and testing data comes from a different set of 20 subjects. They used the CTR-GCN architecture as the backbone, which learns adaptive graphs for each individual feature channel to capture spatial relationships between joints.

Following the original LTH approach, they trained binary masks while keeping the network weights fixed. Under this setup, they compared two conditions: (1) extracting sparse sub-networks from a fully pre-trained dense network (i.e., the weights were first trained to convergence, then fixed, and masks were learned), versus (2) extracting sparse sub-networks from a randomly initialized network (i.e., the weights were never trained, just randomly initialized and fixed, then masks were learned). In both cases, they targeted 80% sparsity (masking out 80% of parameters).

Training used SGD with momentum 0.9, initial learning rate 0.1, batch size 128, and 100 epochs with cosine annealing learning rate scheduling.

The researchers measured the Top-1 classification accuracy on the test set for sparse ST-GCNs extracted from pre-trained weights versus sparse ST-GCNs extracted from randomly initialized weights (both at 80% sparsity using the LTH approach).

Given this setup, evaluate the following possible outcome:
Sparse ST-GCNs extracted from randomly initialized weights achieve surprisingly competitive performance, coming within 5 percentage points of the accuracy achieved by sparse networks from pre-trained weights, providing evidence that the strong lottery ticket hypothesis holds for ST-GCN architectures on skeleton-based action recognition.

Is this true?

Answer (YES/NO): NO